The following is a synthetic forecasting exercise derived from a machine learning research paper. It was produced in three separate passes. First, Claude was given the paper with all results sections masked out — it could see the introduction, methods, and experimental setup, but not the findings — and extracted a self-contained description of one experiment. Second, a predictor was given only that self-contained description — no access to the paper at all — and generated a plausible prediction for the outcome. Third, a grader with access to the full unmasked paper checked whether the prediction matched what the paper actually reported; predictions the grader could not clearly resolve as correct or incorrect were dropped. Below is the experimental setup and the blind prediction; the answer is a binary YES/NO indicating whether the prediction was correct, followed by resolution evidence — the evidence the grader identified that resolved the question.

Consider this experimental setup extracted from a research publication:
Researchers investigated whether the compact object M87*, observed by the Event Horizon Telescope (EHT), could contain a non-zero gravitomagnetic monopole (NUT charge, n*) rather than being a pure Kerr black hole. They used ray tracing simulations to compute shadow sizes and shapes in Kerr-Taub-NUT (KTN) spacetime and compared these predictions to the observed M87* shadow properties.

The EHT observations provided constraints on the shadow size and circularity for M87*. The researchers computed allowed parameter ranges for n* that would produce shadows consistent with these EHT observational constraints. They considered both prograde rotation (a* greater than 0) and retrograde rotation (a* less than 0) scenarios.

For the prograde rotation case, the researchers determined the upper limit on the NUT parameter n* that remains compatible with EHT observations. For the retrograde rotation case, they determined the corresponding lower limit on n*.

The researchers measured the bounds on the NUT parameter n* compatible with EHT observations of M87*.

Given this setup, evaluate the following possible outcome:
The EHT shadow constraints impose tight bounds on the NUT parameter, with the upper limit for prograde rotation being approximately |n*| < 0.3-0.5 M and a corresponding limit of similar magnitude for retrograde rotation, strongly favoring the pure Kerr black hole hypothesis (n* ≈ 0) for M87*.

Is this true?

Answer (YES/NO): NO